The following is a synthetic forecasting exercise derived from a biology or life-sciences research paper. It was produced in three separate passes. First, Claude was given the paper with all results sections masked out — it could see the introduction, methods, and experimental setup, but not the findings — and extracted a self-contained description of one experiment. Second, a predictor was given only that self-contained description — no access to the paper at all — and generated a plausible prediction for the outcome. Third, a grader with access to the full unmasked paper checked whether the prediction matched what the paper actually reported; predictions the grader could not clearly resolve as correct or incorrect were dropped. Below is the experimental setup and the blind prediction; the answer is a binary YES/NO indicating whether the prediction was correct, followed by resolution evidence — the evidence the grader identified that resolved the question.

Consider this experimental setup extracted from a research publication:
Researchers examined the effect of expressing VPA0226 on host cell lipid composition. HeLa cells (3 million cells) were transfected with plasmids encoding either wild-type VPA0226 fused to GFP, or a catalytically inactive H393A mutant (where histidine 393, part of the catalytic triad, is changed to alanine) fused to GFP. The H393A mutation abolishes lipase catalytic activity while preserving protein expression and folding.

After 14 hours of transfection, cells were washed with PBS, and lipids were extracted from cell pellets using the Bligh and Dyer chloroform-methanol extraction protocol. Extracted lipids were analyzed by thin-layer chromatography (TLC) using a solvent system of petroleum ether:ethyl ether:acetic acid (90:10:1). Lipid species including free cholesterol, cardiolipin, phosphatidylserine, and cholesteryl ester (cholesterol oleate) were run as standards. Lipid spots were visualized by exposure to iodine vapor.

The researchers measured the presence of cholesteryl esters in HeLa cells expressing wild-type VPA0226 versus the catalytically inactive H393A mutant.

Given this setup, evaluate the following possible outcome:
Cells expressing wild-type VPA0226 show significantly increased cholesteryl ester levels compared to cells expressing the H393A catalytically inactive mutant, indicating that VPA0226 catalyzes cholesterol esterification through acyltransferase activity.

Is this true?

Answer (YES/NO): YES